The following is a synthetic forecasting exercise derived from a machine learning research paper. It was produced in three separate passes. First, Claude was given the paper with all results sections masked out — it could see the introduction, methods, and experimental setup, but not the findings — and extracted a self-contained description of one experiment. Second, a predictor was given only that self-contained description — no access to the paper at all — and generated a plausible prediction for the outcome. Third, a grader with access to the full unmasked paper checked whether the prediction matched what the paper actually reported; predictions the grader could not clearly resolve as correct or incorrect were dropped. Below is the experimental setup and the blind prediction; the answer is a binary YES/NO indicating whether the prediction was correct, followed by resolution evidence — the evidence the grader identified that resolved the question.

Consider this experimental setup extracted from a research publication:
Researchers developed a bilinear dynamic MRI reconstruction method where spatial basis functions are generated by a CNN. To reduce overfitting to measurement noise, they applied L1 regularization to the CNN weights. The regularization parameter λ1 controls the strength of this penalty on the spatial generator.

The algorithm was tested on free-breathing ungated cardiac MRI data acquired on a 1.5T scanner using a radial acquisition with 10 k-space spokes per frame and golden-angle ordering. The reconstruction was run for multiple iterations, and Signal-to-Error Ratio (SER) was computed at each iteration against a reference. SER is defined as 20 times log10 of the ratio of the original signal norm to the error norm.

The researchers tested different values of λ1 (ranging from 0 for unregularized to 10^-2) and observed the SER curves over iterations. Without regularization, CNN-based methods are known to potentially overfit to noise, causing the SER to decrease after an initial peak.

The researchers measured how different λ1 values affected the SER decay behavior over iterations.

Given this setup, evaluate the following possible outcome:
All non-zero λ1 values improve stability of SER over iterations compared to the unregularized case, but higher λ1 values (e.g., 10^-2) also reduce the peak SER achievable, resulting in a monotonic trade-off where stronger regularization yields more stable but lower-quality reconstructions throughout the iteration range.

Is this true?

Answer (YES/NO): NO